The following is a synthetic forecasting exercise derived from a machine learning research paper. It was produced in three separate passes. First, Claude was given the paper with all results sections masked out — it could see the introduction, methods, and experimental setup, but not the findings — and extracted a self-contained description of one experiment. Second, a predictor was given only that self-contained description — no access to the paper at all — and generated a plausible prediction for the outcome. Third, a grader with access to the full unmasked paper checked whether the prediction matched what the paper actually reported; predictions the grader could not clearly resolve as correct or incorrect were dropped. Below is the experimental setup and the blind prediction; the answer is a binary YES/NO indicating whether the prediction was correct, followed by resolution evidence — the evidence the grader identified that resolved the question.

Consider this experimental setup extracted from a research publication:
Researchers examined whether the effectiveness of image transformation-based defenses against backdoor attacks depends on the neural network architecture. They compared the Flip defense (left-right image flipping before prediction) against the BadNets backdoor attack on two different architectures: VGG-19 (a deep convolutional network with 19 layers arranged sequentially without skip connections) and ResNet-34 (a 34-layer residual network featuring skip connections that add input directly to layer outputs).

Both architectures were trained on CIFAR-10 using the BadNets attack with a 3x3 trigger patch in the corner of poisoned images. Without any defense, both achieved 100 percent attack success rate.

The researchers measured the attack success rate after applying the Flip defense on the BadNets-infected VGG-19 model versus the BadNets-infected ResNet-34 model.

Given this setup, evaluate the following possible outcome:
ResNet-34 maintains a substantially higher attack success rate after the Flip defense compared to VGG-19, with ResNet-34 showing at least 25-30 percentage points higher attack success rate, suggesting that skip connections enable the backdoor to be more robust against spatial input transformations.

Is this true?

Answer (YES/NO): NO